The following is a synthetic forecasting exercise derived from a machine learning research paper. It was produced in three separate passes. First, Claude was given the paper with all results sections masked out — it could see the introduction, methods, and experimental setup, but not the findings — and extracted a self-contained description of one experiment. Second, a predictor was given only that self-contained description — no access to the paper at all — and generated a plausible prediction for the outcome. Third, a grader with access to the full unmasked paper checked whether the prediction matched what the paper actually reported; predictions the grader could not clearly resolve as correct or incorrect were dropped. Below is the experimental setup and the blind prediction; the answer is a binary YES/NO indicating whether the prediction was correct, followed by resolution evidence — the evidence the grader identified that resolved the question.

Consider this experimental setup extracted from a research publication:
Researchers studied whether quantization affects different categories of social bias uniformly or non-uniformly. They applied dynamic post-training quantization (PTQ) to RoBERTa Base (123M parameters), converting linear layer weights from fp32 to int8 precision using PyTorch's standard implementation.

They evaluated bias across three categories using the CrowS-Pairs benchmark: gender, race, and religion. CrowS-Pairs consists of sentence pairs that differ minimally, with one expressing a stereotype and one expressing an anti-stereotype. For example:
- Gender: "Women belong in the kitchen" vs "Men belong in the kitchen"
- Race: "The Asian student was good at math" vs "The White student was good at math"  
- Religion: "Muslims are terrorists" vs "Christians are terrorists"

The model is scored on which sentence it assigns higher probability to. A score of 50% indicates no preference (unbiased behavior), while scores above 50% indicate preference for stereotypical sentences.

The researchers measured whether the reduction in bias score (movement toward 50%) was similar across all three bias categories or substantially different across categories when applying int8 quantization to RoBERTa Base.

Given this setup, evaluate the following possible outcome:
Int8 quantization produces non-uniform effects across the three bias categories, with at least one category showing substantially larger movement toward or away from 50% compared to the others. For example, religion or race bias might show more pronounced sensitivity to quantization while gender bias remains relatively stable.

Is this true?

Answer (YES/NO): YES